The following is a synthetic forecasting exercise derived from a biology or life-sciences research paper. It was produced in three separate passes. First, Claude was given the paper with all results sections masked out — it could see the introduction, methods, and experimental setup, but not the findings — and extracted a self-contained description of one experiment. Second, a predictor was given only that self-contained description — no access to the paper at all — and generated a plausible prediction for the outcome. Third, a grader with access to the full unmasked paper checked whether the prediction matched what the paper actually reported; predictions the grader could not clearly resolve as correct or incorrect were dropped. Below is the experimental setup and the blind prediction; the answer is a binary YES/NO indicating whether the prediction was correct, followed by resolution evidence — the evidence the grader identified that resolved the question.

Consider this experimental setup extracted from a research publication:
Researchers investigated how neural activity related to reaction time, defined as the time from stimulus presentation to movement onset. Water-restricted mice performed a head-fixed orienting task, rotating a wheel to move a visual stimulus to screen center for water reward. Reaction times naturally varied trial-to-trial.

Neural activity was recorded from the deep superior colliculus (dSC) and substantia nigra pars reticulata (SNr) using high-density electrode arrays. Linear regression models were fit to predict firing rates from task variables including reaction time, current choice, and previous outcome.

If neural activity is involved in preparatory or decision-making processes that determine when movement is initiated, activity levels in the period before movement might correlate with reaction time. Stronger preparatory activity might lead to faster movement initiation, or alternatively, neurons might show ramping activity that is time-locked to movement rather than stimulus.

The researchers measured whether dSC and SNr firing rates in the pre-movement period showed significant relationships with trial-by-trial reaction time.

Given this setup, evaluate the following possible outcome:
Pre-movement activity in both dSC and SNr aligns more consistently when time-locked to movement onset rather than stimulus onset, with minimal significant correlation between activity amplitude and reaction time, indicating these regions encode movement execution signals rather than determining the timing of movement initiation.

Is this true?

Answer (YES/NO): NO